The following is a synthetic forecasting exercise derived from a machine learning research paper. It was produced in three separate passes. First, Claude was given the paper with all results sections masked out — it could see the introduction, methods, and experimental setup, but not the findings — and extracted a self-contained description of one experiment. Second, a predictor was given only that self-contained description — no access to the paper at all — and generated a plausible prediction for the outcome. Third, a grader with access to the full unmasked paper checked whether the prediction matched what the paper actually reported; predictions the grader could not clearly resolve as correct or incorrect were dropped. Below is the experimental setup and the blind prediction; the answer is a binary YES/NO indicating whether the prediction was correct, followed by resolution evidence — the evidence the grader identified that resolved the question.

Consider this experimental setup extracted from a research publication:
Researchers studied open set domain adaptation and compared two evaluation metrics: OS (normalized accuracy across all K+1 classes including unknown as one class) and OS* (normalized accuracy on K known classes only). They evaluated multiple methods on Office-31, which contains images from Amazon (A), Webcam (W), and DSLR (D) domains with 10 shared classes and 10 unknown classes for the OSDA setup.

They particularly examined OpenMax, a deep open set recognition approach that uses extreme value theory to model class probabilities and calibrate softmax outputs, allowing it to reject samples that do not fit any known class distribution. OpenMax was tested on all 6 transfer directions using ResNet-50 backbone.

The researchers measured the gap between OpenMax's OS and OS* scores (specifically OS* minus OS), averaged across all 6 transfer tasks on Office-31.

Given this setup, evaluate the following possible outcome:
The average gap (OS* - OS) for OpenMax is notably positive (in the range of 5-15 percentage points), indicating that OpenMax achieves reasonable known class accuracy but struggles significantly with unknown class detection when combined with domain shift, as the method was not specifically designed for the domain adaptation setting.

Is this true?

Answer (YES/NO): NO